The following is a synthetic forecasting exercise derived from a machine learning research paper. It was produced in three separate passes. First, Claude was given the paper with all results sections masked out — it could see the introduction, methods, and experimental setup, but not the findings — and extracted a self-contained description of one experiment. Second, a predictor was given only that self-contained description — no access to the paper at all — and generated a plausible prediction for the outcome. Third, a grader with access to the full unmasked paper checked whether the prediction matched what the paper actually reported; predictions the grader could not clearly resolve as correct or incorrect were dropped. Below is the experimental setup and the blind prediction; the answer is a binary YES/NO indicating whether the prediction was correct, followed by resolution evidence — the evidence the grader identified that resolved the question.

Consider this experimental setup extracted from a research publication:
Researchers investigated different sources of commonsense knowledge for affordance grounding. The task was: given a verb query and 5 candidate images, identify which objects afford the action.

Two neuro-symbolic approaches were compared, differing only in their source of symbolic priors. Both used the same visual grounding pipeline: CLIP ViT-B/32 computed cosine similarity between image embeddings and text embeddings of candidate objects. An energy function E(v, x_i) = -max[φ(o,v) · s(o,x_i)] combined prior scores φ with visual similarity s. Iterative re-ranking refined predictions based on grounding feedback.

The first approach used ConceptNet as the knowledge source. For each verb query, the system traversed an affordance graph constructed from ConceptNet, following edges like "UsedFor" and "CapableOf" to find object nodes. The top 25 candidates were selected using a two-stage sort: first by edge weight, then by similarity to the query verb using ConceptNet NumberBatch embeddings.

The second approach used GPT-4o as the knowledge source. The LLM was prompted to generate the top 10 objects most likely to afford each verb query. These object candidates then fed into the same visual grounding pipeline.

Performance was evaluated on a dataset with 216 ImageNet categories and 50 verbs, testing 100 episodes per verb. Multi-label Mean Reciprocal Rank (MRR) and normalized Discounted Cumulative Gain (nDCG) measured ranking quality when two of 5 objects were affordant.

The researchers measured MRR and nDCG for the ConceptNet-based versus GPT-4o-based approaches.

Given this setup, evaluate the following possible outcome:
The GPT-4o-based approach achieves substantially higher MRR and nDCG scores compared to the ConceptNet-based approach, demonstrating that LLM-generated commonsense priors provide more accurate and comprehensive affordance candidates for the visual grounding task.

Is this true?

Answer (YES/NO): NO